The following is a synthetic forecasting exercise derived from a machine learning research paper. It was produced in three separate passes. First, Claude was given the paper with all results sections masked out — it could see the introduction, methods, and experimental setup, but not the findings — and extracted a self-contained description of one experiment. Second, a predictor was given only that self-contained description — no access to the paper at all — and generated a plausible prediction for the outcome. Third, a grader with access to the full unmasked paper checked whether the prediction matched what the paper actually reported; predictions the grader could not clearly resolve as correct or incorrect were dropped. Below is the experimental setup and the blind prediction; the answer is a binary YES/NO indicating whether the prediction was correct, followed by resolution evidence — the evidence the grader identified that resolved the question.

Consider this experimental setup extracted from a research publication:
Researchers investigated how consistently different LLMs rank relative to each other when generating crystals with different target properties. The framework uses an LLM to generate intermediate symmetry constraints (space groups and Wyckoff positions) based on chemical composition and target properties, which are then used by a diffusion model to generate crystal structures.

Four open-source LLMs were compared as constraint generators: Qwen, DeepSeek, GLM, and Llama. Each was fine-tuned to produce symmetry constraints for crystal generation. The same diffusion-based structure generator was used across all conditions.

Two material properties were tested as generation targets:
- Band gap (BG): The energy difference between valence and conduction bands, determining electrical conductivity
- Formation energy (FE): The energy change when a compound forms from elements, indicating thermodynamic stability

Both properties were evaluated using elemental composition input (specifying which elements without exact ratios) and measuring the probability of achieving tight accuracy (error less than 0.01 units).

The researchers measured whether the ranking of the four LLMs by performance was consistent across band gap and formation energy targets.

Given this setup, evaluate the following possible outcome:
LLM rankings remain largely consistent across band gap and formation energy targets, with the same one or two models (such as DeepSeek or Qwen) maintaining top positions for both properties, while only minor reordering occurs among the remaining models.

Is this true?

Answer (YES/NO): NO